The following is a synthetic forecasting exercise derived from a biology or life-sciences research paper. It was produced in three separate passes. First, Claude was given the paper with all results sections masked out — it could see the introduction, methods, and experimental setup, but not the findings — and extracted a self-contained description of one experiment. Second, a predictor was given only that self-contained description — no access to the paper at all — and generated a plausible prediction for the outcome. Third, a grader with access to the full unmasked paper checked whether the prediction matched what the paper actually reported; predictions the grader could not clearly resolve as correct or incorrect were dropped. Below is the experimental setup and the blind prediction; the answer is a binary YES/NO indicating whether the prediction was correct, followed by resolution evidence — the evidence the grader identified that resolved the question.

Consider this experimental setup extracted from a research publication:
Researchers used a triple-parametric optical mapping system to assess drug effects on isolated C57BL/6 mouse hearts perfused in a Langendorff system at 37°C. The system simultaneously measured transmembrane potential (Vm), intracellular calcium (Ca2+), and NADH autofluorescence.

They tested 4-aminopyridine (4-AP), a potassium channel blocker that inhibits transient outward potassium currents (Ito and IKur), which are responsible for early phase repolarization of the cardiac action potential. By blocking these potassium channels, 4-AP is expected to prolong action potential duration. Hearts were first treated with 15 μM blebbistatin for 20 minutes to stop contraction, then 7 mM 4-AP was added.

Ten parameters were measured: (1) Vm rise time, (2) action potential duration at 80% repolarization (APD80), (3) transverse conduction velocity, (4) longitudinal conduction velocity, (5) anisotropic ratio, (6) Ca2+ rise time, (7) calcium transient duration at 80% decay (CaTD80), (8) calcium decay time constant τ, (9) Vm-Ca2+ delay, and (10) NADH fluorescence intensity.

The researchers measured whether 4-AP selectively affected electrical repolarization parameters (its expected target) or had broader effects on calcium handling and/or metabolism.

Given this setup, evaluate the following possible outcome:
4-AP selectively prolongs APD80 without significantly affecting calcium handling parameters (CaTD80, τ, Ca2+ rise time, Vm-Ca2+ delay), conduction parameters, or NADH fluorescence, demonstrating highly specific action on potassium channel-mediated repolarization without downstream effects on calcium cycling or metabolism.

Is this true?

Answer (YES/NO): NO